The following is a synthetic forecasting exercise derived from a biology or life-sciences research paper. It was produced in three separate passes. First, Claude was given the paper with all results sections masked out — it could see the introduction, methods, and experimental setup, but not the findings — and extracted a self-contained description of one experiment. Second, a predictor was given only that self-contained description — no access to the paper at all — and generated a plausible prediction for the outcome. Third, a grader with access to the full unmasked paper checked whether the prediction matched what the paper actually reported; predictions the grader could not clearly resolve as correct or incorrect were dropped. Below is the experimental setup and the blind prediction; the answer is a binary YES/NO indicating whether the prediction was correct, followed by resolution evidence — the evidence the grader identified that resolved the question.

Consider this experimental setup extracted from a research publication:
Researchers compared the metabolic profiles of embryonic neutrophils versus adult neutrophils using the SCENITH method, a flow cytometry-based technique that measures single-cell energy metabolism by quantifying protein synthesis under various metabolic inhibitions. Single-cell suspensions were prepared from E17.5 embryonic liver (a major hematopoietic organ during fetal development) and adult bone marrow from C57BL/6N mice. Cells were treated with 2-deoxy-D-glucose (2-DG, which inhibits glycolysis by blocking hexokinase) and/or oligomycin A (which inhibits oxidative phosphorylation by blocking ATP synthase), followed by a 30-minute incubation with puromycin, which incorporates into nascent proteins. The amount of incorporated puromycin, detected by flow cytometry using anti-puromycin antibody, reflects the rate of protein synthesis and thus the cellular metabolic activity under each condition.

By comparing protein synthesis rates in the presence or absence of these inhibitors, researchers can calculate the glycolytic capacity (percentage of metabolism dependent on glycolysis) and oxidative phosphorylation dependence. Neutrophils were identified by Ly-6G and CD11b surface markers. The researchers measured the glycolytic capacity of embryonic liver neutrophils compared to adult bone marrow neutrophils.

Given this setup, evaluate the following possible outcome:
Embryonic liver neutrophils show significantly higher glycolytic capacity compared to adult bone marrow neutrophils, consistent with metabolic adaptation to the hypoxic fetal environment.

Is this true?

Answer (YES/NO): YES